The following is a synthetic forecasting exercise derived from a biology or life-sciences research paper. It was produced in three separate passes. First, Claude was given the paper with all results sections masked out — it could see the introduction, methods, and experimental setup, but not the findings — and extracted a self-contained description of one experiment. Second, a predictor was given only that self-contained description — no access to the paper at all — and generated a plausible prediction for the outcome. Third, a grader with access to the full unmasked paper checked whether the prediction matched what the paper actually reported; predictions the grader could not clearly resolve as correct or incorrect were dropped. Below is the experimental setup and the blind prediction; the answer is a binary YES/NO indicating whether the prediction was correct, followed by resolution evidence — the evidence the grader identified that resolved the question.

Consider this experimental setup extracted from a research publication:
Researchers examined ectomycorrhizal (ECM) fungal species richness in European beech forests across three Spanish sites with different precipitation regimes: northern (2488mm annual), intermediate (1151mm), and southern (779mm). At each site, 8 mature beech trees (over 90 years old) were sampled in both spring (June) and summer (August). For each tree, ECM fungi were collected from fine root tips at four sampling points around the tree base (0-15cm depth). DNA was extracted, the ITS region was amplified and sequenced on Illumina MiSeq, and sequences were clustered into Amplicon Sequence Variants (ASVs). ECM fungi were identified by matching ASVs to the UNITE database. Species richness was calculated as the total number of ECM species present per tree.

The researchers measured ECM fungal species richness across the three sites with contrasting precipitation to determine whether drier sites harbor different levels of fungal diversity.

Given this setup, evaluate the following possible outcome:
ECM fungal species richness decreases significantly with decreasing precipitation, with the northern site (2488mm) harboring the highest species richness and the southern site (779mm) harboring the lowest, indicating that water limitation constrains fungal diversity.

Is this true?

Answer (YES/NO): NO